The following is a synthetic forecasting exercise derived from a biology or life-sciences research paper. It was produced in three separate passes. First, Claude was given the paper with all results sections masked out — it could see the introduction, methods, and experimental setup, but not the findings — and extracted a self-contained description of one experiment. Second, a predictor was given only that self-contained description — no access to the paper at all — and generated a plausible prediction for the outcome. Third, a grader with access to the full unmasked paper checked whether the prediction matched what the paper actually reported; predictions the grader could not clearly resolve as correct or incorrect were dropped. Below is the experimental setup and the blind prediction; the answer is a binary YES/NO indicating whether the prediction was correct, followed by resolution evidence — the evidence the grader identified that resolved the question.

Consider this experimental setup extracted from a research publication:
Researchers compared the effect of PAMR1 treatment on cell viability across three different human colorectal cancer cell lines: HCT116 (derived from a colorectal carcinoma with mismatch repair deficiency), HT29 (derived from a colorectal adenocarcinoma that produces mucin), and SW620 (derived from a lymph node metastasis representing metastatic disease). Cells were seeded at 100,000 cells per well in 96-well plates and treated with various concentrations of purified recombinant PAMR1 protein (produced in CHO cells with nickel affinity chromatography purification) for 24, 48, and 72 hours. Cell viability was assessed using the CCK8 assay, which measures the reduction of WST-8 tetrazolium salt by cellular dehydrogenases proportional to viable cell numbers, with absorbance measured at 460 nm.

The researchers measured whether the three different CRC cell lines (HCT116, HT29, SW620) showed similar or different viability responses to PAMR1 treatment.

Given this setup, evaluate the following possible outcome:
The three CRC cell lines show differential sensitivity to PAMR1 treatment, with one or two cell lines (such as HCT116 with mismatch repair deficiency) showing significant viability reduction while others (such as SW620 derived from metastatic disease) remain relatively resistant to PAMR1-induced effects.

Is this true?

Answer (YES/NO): NO